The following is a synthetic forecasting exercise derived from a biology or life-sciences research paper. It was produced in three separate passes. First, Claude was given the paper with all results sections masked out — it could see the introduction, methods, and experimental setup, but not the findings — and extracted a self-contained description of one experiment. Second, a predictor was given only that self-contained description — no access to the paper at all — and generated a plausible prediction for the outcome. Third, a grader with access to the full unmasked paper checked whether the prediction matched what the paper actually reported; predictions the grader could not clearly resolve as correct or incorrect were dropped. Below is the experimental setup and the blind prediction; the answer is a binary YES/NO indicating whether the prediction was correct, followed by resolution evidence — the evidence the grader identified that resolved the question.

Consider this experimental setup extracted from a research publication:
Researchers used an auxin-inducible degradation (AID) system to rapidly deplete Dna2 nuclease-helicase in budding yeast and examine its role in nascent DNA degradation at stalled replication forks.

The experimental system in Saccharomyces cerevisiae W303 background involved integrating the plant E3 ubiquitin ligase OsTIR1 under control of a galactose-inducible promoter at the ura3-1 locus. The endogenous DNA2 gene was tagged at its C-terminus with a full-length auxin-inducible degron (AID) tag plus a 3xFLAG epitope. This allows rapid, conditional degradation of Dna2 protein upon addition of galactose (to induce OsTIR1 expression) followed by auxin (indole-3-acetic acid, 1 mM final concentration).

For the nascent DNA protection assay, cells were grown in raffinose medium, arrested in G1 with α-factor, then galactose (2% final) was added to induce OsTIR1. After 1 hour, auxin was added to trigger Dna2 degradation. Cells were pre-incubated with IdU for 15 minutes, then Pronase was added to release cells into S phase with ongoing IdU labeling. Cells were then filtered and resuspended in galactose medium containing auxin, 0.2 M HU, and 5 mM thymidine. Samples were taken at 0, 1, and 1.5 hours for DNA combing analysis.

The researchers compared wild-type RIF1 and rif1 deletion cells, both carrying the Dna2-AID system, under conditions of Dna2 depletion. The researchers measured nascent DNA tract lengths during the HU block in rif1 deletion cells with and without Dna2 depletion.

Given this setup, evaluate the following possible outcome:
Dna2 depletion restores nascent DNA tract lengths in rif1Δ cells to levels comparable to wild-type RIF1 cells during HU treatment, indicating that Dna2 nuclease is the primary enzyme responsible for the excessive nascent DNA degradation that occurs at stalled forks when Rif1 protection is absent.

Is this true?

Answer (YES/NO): YES